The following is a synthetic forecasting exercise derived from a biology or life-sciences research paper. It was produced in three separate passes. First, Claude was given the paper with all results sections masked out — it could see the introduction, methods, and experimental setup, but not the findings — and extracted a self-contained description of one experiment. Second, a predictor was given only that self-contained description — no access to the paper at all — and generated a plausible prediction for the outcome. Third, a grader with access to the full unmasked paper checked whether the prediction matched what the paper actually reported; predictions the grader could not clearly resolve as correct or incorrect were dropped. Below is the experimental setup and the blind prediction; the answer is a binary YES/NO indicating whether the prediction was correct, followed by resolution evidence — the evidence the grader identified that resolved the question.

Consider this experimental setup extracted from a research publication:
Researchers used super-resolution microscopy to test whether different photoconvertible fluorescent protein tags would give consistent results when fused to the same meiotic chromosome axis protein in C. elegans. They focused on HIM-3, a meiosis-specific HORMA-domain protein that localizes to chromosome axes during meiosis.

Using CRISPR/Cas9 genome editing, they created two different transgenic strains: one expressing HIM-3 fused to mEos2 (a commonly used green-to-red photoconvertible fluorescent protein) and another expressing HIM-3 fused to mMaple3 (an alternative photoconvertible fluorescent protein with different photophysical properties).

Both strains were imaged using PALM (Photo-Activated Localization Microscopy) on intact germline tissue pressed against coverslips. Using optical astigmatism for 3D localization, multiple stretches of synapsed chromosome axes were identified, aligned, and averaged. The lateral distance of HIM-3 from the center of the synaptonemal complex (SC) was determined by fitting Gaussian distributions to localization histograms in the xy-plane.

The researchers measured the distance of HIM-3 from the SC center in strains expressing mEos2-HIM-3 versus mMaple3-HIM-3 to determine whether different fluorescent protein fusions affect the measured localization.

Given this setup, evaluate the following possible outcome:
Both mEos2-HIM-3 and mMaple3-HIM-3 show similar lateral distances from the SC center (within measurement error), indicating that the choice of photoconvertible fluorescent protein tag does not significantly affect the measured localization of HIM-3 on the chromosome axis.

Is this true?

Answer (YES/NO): YES